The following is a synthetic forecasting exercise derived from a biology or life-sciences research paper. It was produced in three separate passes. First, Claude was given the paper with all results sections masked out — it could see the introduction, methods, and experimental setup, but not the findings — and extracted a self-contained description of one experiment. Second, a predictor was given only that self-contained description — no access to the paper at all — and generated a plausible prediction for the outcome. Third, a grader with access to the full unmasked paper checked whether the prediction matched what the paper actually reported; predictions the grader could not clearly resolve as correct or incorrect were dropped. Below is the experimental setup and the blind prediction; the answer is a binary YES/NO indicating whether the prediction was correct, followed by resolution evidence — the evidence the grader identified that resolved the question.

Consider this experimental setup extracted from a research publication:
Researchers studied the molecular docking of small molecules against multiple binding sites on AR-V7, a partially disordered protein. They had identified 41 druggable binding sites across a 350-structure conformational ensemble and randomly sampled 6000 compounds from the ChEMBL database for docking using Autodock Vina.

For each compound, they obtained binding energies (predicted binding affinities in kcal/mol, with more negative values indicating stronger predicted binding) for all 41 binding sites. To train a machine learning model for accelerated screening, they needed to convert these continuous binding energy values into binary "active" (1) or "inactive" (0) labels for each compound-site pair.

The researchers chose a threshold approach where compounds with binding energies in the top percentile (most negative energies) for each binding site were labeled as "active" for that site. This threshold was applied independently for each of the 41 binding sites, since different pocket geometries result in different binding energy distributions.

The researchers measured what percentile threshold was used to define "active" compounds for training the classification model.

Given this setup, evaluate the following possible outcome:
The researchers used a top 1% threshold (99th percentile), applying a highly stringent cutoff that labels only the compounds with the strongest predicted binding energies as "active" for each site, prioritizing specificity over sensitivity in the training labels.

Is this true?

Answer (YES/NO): NO